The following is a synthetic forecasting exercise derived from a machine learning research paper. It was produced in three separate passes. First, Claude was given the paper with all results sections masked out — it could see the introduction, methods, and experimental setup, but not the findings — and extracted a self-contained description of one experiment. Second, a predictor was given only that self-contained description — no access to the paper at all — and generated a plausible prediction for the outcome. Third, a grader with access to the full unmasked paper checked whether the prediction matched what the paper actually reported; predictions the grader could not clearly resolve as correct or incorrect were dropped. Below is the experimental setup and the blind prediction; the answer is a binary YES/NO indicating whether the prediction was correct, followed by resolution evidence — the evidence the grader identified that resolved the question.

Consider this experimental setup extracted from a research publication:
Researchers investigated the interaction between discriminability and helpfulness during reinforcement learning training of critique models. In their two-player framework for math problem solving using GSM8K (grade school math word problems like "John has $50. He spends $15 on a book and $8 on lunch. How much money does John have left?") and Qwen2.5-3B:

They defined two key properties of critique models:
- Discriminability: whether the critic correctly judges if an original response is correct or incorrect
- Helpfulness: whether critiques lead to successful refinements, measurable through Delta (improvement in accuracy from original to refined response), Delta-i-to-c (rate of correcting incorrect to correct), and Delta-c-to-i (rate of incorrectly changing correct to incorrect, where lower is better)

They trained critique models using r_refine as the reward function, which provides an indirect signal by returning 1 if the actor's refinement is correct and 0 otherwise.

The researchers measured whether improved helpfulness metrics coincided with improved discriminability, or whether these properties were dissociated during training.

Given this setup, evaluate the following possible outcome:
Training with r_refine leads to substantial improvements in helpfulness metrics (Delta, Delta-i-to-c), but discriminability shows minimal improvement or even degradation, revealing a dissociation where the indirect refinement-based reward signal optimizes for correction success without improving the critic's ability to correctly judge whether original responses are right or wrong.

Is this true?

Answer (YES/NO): NO